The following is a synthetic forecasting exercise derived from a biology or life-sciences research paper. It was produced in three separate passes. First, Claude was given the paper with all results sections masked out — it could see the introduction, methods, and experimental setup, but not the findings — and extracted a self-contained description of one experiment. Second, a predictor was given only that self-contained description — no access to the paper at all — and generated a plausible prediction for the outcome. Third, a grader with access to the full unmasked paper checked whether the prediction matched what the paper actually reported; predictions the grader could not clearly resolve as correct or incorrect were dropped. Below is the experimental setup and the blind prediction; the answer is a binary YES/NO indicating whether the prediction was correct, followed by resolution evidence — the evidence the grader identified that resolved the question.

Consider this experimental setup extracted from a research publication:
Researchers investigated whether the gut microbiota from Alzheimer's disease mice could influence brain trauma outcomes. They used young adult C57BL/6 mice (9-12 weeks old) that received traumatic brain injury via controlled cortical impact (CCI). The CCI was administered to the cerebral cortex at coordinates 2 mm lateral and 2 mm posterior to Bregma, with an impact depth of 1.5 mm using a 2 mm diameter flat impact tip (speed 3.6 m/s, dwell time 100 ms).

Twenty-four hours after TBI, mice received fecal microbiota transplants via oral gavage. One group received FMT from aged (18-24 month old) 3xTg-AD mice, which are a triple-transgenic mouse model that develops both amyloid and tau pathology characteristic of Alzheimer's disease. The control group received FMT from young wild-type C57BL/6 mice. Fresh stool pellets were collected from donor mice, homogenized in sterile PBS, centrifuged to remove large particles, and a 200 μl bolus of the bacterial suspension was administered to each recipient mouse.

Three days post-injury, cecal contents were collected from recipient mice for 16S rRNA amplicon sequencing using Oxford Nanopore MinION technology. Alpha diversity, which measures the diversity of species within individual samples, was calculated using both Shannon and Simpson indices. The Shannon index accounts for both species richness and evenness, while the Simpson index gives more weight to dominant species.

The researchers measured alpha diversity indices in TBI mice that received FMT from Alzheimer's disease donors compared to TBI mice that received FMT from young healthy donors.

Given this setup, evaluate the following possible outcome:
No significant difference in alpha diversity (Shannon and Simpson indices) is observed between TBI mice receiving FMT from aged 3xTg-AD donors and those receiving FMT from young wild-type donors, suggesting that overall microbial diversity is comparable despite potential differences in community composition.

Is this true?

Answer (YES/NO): YES